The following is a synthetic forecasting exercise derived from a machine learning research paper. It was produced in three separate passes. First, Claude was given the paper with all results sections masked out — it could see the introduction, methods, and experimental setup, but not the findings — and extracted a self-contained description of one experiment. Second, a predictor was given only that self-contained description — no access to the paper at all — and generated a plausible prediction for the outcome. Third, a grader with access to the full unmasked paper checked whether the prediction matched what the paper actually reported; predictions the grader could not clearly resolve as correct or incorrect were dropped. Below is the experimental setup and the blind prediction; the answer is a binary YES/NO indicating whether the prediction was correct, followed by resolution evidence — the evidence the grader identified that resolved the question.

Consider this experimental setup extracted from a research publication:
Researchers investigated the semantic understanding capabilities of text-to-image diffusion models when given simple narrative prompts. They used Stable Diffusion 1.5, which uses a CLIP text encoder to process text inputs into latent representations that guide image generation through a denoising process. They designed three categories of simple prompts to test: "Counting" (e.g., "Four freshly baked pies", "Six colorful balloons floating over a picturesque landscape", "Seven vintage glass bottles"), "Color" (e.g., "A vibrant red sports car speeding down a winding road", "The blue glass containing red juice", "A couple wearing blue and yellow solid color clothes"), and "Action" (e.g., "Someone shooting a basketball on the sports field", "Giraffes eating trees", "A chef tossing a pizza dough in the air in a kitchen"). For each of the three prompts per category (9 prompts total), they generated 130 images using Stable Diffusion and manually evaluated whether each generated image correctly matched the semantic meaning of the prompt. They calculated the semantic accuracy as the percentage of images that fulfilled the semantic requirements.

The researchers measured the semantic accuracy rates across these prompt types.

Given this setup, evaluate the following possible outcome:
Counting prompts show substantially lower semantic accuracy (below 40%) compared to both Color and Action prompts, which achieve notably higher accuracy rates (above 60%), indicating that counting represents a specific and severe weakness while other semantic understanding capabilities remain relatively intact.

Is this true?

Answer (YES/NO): NO